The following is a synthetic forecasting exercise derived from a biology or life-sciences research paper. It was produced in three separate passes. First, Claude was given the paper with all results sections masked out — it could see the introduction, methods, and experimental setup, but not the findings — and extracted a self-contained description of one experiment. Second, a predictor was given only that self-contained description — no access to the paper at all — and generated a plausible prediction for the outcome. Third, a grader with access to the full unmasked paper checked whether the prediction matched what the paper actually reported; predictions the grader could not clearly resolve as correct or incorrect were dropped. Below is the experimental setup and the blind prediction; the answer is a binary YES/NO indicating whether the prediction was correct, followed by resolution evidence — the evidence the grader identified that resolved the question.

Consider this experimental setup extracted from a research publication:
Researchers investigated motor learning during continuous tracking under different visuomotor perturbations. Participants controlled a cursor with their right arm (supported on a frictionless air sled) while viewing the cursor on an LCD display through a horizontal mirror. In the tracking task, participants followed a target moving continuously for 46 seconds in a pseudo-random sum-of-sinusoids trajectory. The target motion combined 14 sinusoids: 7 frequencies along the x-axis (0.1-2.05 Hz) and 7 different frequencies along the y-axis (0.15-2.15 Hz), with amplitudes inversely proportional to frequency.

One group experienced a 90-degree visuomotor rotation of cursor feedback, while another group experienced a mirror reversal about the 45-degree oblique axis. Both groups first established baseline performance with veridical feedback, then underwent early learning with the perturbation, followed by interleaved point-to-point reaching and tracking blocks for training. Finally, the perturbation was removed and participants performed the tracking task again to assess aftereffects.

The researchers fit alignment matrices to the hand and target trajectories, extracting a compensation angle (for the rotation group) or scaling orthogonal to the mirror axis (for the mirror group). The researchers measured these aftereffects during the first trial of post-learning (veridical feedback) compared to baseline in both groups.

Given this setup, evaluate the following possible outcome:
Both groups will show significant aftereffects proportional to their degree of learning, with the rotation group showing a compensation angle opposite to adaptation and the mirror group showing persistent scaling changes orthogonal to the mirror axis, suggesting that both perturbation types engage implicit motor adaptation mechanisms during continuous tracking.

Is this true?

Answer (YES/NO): NO